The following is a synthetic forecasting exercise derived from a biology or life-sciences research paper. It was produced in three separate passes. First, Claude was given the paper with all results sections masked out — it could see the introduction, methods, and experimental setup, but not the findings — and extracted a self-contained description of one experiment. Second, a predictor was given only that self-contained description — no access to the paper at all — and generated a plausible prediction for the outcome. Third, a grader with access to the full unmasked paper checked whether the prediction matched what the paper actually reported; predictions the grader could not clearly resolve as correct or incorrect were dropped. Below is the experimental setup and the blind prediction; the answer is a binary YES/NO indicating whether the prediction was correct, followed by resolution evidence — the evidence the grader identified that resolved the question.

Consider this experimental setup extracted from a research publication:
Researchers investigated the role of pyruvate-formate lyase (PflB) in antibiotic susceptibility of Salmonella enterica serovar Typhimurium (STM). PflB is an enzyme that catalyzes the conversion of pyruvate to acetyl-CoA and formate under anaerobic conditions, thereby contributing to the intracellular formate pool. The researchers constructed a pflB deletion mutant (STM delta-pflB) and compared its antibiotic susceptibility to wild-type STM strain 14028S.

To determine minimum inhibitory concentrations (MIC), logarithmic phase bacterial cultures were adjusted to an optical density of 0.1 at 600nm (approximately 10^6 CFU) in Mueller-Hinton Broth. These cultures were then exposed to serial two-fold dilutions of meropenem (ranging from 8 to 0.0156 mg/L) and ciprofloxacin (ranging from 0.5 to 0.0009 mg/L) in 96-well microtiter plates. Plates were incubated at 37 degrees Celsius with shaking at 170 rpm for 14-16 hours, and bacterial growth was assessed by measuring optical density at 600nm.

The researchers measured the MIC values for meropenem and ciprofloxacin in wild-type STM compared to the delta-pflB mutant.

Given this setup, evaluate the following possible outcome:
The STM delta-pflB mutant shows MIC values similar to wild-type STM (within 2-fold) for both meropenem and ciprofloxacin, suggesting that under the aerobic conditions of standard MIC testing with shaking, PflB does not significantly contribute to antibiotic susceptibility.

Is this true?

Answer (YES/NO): NO